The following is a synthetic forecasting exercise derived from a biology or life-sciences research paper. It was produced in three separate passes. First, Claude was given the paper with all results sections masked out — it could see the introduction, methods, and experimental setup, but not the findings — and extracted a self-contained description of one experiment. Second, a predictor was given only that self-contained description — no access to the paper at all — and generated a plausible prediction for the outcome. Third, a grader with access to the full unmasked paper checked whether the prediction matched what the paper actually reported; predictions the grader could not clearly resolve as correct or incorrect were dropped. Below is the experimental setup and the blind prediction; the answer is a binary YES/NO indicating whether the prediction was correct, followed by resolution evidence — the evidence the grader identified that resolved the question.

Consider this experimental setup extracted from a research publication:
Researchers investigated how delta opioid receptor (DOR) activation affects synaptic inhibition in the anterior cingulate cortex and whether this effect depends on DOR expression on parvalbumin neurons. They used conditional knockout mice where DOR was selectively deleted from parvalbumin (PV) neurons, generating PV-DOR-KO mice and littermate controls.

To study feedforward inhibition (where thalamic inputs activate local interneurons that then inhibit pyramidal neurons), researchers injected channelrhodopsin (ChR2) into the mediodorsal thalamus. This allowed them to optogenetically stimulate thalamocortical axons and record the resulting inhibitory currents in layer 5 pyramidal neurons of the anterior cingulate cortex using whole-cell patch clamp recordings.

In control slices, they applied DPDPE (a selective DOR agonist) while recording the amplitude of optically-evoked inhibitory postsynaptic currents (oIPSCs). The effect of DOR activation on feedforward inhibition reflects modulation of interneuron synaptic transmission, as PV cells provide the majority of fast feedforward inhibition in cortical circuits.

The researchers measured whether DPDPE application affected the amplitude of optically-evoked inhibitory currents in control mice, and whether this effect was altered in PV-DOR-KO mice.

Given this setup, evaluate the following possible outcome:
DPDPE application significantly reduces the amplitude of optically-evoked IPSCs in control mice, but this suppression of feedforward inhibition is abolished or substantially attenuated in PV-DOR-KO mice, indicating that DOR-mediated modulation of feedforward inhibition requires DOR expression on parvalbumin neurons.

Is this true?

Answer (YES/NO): YES